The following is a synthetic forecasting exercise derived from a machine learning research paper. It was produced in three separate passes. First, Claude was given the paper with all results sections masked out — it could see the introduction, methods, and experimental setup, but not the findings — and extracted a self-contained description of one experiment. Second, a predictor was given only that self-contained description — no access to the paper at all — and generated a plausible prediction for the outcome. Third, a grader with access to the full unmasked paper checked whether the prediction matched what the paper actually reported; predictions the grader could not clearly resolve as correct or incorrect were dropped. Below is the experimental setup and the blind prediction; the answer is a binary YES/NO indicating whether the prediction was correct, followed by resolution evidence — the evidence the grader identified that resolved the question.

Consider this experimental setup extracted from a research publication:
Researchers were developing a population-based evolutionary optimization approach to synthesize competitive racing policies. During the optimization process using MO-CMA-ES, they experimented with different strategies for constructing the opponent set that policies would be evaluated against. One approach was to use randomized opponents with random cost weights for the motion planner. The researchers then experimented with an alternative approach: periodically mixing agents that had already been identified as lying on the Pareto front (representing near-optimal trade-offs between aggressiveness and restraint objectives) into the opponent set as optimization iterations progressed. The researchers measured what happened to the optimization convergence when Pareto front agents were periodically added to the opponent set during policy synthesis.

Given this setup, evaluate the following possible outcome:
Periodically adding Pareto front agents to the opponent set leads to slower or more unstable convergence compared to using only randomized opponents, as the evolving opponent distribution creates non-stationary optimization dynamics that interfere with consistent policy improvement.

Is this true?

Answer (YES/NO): NO